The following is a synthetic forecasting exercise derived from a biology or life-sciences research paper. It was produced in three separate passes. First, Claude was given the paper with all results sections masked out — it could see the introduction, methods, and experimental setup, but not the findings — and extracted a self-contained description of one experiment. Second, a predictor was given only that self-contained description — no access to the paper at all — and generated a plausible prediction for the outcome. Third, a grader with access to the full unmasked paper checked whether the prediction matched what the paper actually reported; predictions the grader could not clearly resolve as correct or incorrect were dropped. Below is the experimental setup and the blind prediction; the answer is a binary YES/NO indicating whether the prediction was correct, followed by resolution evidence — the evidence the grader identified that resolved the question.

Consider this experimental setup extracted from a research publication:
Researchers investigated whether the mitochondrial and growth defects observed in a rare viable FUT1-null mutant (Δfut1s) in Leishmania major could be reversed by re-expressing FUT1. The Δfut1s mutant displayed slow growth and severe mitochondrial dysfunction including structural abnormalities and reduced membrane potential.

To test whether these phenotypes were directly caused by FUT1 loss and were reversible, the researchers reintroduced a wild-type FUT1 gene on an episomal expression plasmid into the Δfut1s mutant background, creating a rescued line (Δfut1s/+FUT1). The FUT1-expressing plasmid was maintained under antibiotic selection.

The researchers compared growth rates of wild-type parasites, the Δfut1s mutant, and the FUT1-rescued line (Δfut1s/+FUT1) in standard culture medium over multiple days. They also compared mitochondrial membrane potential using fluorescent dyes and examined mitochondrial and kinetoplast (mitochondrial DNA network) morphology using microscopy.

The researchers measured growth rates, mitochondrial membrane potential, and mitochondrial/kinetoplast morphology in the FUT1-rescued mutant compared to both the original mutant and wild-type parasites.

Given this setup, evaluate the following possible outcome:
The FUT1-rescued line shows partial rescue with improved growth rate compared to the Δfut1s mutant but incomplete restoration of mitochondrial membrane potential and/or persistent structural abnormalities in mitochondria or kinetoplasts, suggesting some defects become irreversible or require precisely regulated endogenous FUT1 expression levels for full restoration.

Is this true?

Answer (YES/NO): NO